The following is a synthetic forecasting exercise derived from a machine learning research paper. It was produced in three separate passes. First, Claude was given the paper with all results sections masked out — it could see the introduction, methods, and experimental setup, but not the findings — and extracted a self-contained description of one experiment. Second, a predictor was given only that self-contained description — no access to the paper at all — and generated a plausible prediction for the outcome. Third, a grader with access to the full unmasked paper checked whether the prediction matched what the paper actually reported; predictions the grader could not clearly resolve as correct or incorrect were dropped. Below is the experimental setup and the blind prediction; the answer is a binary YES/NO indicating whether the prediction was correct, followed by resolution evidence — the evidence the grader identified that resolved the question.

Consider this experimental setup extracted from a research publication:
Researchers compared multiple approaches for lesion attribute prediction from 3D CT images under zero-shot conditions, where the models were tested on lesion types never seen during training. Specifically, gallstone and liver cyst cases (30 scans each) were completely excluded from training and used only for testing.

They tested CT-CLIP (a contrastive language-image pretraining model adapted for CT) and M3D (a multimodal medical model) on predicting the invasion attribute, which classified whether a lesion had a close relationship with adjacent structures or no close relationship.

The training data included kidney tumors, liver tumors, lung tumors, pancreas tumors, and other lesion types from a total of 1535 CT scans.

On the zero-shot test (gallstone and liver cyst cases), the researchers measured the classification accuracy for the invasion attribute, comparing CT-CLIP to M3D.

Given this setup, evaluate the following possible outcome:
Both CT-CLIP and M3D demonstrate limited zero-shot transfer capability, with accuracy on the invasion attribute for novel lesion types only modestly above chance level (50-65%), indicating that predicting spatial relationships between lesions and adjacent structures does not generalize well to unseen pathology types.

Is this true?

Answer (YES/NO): NO